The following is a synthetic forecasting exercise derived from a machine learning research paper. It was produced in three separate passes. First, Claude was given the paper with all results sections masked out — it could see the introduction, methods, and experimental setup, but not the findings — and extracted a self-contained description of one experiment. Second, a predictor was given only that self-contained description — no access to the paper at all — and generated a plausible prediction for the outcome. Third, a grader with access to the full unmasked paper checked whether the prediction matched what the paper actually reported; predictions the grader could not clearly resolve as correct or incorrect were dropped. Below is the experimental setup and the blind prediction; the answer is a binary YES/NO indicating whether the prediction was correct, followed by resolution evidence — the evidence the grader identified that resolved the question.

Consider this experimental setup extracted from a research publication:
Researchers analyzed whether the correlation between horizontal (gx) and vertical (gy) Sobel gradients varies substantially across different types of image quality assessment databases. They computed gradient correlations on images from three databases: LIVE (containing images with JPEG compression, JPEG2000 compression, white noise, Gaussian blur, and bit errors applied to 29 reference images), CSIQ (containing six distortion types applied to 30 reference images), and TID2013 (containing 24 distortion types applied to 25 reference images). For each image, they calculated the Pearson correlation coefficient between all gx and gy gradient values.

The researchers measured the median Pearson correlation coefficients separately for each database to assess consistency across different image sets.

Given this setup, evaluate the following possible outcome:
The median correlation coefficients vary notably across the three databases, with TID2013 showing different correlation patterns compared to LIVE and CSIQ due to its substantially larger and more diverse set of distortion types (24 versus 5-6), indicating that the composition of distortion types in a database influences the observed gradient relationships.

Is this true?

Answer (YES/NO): NO